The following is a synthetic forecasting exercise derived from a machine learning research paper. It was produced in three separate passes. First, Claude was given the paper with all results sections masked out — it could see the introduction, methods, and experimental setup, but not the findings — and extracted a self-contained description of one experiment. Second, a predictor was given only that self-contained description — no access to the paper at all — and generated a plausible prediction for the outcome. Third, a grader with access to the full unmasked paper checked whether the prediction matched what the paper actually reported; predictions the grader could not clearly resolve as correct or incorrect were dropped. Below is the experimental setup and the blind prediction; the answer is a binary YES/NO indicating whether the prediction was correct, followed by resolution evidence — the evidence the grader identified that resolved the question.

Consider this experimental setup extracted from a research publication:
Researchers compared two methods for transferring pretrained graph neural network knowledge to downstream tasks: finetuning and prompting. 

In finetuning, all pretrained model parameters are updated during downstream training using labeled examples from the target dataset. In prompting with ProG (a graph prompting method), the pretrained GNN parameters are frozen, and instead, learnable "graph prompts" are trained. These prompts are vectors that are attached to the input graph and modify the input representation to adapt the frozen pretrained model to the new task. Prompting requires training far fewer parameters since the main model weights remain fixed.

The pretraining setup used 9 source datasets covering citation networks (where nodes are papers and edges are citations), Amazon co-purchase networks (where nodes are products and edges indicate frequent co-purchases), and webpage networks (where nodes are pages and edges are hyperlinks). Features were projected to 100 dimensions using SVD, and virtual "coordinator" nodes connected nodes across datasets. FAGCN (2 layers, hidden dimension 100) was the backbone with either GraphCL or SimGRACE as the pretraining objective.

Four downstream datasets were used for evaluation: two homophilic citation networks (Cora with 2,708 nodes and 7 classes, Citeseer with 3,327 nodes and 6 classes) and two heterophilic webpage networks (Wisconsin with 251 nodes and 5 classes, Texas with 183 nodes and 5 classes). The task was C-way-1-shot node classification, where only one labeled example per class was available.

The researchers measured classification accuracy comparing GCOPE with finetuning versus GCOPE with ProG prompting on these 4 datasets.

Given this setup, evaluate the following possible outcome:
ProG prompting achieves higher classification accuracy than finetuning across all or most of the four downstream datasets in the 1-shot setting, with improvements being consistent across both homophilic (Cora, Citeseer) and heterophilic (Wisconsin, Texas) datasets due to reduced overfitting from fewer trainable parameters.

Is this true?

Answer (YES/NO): NO